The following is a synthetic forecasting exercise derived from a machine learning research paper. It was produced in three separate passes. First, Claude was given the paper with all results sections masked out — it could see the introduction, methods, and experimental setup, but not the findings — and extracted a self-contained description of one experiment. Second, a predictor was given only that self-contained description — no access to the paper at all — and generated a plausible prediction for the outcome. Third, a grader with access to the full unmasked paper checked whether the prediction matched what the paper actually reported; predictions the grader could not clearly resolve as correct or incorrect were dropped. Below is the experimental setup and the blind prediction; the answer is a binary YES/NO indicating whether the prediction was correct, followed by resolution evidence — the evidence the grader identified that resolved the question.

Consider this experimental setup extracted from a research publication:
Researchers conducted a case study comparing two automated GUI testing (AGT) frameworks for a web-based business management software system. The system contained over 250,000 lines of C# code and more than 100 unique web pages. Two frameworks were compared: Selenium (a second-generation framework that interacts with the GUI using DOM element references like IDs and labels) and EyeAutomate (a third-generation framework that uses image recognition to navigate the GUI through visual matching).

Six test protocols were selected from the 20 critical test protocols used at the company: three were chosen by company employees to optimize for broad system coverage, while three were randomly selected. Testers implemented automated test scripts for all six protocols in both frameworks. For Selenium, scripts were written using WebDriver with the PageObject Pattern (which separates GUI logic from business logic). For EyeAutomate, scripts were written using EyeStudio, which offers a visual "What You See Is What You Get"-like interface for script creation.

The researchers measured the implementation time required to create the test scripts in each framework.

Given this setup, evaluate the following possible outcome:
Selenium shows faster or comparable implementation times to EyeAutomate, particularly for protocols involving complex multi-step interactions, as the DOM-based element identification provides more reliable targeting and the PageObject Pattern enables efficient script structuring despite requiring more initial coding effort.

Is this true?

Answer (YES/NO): NO